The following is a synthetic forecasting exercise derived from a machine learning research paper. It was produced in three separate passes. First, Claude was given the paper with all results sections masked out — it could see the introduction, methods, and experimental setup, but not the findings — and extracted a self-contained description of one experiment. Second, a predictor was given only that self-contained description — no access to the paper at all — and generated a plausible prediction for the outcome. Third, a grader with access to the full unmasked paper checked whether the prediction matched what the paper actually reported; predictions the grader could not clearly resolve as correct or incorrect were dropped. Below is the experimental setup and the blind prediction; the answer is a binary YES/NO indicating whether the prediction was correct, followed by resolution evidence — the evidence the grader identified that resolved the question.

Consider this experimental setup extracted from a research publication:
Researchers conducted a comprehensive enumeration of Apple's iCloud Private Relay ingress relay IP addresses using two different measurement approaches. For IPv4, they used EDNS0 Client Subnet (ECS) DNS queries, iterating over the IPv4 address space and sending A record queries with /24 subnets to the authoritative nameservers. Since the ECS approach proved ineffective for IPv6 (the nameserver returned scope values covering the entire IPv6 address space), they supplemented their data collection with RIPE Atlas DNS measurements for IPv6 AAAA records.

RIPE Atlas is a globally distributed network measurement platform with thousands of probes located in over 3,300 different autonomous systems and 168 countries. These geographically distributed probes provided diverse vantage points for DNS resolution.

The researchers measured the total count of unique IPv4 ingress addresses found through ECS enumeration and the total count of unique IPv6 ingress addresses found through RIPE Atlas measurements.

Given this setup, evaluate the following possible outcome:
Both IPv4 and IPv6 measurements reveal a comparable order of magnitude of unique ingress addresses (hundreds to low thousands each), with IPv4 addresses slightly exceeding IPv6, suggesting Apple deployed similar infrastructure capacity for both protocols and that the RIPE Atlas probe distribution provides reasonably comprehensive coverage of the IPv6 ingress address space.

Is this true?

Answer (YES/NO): YES